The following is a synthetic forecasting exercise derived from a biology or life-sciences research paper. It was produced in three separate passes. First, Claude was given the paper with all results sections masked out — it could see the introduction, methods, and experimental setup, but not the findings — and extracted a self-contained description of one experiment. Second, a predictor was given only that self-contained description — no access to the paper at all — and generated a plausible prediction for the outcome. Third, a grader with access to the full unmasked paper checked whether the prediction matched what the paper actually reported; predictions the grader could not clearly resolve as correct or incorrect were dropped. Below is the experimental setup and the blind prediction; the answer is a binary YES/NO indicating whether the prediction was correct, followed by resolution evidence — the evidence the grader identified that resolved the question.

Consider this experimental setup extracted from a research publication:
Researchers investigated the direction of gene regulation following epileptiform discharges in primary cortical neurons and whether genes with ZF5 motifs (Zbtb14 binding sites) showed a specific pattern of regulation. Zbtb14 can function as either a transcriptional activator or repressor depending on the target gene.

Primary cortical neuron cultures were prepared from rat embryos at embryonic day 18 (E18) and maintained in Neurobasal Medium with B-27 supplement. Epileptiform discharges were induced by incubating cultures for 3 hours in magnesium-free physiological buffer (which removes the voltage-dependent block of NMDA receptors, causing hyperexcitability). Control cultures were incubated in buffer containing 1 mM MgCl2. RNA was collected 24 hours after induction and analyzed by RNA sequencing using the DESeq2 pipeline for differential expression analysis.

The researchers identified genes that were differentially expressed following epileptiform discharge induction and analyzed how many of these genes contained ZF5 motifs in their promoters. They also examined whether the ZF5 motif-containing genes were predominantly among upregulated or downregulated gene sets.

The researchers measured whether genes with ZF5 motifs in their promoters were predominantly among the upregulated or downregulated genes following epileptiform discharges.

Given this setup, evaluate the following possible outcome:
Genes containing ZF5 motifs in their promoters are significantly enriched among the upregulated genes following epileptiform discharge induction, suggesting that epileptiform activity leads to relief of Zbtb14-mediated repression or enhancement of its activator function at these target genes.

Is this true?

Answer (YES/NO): NO